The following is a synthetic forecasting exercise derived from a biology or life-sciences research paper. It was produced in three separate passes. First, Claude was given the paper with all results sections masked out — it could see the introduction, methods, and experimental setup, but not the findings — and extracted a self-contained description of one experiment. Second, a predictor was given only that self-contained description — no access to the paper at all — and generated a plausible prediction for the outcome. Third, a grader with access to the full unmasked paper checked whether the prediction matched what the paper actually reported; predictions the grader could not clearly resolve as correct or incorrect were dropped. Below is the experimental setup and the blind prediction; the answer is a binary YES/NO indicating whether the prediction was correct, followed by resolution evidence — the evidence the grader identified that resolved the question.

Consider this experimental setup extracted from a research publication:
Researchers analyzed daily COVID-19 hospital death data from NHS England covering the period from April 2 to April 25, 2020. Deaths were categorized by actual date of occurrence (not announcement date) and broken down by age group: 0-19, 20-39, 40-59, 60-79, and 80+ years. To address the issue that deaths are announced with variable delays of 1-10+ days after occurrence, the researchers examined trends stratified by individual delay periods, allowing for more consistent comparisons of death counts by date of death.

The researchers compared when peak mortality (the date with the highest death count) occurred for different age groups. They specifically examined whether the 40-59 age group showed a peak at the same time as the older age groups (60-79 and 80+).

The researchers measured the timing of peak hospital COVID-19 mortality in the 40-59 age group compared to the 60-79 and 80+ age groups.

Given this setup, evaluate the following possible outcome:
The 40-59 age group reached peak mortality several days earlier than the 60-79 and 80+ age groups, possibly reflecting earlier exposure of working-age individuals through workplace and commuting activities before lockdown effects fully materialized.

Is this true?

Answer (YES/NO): NO